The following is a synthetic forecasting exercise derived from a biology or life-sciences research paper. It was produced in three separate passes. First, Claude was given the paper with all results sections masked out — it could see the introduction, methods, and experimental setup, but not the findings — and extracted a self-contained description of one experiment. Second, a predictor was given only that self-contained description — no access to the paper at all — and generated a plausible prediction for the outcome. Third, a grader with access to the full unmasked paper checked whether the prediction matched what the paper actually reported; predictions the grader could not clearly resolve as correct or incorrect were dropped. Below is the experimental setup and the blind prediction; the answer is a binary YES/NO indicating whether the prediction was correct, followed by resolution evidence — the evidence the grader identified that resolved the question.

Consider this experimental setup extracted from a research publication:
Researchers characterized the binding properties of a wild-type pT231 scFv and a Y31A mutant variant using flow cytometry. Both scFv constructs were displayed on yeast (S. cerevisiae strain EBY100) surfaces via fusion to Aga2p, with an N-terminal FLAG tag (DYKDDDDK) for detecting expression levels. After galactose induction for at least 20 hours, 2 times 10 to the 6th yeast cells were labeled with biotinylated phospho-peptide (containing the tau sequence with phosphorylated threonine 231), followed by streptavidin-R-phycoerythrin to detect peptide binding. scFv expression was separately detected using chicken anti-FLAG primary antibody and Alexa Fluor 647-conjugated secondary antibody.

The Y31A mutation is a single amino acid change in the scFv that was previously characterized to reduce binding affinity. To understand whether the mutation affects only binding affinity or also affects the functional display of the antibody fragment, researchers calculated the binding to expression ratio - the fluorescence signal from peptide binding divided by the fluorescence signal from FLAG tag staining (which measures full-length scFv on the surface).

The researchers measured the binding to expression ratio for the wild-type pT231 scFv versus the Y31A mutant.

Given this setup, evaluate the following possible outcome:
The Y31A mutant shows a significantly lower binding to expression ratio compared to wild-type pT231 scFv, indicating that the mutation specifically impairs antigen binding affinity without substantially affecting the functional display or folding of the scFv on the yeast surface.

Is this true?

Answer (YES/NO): NO